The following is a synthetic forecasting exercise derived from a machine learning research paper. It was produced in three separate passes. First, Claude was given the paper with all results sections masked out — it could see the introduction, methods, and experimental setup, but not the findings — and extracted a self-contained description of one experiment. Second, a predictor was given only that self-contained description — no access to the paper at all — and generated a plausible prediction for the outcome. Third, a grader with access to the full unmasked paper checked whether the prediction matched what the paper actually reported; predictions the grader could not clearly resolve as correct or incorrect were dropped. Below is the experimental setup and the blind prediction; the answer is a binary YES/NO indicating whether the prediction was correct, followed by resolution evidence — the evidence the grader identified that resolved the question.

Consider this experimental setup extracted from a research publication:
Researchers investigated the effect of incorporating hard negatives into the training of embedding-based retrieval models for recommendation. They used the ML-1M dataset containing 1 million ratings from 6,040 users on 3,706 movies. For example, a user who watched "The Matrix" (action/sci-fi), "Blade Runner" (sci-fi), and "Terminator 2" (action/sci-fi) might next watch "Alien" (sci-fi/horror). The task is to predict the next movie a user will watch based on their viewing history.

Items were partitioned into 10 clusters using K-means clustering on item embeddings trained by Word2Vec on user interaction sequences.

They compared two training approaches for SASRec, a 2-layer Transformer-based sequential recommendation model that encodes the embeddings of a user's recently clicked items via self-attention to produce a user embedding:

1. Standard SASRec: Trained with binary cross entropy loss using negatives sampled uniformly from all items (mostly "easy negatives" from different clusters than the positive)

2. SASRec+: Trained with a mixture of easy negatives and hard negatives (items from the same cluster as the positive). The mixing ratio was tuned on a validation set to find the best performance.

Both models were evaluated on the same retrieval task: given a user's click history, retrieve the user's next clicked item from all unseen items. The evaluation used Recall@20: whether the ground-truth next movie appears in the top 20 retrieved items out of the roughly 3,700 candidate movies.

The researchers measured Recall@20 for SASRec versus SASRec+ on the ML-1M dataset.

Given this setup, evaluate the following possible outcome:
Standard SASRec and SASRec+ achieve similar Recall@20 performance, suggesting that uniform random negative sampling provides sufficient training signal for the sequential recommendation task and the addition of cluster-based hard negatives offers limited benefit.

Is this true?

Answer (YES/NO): NO